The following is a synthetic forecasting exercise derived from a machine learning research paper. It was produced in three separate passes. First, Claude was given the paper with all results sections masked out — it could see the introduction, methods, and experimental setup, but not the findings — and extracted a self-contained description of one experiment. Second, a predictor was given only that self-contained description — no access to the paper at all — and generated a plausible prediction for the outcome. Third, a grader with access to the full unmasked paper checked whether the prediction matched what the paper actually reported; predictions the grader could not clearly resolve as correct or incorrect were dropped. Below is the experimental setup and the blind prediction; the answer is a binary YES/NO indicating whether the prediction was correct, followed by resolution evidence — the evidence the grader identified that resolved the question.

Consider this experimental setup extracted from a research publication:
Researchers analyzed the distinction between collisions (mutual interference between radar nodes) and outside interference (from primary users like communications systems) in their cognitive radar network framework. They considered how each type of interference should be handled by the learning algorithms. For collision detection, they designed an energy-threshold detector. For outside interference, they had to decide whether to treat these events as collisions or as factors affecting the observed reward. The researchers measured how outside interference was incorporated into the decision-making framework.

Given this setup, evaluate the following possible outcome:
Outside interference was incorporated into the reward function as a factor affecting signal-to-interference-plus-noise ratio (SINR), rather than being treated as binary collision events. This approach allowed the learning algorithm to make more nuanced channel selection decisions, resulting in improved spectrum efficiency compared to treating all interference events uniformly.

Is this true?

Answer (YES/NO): NO